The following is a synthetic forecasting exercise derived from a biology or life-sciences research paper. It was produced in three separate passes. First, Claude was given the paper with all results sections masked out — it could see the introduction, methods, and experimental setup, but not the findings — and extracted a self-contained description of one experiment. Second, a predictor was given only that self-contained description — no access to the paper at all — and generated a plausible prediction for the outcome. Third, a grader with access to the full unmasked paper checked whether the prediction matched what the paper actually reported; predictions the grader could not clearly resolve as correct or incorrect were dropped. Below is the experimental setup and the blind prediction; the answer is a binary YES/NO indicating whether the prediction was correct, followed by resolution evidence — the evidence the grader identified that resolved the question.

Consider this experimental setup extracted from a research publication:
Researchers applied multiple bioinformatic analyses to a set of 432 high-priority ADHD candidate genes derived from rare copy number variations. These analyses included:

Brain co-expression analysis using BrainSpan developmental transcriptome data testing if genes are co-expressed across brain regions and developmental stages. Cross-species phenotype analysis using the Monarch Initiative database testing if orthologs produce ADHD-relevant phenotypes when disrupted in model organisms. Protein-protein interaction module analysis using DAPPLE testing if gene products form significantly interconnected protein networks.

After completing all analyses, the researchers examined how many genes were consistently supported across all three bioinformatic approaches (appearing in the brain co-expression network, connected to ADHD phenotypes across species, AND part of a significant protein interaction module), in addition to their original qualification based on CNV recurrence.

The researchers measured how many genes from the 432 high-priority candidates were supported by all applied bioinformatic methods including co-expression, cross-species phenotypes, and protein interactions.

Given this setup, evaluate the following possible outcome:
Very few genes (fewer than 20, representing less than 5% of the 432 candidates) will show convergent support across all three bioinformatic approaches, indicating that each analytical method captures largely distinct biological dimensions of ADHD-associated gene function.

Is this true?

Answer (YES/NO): NO